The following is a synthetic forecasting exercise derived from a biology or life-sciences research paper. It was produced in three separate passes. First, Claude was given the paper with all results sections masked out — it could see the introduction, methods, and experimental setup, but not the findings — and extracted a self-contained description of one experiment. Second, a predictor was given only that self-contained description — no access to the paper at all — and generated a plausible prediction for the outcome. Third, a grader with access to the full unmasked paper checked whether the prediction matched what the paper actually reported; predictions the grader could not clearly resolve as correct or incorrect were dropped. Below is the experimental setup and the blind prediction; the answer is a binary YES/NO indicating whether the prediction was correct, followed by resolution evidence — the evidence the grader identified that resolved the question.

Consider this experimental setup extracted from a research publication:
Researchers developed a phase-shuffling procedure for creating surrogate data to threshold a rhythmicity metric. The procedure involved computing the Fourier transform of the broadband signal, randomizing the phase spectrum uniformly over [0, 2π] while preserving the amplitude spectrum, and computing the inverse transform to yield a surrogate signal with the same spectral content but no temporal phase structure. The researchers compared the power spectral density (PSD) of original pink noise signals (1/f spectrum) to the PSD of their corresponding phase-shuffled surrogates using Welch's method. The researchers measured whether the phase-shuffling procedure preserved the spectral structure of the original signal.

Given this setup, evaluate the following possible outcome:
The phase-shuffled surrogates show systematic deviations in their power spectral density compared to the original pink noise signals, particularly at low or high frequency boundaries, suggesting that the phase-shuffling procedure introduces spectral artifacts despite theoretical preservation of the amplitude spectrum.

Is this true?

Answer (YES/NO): NO